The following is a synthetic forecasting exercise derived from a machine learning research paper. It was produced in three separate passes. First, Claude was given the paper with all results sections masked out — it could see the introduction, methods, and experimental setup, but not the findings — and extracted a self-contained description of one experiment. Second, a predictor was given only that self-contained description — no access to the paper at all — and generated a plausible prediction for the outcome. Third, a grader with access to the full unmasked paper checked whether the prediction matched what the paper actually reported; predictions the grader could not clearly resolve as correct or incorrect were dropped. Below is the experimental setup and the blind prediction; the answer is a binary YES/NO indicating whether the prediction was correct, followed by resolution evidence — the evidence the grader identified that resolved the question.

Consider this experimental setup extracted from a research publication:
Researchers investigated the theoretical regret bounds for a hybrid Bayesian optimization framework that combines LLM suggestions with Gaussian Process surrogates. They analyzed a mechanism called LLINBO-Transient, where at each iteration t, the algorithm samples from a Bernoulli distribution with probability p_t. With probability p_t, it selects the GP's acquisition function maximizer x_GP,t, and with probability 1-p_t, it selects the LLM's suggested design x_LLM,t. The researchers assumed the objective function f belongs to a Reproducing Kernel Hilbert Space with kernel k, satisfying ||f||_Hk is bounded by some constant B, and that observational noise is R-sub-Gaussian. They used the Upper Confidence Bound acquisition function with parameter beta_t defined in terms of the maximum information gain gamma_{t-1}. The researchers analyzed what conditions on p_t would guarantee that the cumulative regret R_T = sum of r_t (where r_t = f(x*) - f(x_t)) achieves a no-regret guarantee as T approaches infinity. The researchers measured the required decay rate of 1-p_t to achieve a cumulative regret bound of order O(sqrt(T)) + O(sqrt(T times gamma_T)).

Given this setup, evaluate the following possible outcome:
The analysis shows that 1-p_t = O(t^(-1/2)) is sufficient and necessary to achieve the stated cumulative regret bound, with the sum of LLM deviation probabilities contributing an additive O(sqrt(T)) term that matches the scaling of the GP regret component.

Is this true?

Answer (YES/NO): NO